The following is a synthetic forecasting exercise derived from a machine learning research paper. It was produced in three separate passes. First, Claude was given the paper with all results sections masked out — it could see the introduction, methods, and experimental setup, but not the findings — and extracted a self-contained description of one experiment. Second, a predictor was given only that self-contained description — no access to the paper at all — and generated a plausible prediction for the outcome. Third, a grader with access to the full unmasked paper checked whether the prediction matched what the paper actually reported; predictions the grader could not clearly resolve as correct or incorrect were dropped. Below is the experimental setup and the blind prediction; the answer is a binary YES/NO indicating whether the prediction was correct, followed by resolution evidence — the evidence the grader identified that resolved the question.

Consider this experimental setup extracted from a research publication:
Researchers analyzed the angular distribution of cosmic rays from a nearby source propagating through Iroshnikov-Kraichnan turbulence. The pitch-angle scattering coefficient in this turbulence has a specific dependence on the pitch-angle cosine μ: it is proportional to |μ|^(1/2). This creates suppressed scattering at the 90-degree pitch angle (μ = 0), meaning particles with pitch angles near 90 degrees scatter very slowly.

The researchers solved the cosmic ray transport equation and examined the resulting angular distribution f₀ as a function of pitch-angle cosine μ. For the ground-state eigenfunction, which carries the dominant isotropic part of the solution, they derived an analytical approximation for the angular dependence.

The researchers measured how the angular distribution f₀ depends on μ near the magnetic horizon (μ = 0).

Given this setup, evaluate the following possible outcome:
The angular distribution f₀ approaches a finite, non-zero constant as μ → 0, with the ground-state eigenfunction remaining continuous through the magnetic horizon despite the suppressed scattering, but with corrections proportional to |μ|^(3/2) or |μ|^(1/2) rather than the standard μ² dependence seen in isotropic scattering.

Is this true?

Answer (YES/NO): YES